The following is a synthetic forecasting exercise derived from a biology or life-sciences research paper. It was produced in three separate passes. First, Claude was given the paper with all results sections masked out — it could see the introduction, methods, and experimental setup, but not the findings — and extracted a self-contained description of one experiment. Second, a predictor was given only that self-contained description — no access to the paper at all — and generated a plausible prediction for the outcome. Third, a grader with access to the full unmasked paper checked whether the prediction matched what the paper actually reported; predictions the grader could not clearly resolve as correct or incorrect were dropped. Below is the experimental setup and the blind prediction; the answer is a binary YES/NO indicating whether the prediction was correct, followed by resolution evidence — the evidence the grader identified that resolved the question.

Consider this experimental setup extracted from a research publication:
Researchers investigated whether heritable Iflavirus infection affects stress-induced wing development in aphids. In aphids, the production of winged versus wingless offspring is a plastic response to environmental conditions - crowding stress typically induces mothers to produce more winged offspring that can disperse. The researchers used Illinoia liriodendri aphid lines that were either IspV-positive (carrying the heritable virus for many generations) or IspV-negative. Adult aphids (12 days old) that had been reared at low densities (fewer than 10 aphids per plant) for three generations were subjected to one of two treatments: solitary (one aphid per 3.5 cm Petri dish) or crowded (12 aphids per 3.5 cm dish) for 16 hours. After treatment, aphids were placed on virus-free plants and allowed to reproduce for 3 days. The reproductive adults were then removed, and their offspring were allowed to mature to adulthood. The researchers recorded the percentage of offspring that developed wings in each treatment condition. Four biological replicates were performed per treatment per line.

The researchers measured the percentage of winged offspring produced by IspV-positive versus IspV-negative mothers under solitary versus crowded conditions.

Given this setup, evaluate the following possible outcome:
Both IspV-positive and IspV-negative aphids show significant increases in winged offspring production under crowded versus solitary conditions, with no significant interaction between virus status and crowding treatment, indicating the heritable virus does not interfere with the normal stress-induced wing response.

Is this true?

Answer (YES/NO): NO